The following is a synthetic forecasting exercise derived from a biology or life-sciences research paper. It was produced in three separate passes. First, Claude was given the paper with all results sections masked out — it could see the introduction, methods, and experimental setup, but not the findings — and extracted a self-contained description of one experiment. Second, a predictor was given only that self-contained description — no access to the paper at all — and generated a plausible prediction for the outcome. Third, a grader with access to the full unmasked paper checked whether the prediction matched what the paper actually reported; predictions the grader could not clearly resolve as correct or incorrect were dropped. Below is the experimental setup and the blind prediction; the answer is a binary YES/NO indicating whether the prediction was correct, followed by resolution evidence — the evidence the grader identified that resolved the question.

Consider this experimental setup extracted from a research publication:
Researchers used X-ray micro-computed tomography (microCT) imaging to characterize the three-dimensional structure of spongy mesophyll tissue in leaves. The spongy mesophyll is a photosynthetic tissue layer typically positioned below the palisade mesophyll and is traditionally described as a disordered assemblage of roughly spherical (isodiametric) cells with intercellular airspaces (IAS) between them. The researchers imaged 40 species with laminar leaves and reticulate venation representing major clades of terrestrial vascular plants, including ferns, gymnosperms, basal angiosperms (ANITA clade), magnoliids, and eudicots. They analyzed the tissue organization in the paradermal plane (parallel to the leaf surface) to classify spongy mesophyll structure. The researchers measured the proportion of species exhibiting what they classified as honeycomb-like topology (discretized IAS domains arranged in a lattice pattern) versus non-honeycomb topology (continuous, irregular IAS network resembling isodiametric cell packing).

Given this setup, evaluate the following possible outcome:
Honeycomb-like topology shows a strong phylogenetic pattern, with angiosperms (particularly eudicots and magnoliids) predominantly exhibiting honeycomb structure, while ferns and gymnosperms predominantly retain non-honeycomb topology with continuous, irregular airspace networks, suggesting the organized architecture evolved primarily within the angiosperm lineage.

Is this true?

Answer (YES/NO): NO